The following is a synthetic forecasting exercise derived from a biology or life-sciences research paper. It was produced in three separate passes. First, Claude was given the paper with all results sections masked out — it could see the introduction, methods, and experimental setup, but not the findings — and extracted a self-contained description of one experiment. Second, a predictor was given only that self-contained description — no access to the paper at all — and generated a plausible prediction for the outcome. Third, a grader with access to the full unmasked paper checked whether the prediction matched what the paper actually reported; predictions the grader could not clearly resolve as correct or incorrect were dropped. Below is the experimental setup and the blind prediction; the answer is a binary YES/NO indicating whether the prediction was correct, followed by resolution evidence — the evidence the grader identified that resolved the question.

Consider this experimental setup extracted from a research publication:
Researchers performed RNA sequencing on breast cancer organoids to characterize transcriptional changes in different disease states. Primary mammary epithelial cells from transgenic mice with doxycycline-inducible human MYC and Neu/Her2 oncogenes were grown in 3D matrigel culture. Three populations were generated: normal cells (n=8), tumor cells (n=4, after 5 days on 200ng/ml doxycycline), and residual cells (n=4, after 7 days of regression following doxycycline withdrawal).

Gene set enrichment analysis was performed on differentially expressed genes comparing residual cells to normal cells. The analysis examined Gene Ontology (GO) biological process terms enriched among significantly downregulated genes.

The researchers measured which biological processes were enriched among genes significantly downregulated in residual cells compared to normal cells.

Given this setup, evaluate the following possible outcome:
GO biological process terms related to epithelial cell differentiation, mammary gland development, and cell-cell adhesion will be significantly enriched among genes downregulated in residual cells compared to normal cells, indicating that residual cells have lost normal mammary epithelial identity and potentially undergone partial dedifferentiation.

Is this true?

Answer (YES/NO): NO